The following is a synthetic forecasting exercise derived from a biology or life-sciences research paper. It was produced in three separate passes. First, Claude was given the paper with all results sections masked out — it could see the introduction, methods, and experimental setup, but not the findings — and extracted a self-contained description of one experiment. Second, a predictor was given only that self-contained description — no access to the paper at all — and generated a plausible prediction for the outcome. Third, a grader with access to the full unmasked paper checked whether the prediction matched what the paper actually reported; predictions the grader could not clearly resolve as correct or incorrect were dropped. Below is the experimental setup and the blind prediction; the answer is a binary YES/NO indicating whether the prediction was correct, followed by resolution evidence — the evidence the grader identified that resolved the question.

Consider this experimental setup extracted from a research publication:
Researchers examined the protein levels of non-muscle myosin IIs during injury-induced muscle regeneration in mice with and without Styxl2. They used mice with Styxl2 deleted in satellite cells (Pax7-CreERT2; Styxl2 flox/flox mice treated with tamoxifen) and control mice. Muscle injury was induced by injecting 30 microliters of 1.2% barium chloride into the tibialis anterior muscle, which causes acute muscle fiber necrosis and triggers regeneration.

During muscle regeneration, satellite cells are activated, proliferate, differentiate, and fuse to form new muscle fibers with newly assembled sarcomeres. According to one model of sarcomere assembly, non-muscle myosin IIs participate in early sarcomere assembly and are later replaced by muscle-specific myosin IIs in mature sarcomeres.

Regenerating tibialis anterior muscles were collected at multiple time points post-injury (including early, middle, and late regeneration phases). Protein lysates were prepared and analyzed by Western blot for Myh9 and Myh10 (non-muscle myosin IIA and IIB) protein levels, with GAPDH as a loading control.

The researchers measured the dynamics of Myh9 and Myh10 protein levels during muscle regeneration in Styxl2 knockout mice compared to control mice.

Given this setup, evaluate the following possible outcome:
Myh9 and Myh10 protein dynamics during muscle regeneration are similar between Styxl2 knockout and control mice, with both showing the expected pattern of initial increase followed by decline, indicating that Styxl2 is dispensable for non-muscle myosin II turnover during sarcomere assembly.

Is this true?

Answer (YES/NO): NO